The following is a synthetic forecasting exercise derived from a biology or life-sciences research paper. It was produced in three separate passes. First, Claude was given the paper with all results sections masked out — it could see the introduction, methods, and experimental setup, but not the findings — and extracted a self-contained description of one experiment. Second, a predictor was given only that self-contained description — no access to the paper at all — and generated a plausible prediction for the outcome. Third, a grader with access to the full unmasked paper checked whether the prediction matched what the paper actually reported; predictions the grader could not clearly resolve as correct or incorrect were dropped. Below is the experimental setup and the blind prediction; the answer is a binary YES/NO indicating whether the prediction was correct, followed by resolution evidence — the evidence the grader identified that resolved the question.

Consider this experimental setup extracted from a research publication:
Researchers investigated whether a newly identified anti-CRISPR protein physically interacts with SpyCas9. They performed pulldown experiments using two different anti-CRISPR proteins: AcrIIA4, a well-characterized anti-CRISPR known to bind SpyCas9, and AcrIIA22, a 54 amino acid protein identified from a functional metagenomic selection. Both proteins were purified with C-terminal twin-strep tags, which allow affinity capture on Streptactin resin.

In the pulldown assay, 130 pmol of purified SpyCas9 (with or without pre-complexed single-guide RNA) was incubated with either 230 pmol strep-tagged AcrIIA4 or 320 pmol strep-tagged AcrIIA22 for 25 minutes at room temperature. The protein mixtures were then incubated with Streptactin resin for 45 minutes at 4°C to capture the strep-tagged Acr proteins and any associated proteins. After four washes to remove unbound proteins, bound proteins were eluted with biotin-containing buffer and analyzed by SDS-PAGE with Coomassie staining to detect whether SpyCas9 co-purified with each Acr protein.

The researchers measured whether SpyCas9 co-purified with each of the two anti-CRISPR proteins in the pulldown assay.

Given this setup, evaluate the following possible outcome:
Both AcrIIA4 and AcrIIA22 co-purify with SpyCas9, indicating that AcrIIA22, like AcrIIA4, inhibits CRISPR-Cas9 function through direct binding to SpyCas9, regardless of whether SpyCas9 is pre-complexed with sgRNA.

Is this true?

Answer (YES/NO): NO